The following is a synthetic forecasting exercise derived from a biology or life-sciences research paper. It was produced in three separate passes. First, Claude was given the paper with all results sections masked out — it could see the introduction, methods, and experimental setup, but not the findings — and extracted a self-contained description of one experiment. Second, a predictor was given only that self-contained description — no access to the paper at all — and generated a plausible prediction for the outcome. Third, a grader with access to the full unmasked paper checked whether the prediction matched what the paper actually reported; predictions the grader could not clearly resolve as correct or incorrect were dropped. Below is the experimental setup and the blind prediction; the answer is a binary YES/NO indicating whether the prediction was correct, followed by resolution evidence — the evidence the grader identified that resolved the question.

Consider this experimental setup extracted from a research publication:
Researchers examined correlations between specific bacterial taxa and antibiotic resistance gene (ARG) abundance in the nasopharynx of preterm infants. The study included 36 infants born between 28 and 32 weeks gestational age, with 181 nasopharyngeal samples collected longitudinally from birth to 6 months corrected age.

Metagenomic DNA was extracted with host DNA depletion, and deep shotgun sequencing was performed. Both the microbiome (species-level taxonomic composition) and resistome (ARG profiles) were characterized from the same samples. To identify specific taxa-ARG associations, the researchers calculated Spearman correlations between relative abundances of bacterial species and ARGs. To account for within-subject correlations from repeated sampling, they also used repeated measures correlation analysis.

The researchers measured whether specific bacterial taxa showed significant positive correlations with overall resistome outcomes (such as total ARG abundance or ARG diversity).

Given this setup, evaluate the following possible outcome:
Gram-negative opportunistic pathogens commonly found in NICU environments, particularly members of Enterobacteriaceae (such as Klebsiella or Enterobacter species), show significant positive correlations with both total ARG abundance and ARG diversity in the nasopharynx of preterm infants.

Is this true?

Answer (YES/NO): NO